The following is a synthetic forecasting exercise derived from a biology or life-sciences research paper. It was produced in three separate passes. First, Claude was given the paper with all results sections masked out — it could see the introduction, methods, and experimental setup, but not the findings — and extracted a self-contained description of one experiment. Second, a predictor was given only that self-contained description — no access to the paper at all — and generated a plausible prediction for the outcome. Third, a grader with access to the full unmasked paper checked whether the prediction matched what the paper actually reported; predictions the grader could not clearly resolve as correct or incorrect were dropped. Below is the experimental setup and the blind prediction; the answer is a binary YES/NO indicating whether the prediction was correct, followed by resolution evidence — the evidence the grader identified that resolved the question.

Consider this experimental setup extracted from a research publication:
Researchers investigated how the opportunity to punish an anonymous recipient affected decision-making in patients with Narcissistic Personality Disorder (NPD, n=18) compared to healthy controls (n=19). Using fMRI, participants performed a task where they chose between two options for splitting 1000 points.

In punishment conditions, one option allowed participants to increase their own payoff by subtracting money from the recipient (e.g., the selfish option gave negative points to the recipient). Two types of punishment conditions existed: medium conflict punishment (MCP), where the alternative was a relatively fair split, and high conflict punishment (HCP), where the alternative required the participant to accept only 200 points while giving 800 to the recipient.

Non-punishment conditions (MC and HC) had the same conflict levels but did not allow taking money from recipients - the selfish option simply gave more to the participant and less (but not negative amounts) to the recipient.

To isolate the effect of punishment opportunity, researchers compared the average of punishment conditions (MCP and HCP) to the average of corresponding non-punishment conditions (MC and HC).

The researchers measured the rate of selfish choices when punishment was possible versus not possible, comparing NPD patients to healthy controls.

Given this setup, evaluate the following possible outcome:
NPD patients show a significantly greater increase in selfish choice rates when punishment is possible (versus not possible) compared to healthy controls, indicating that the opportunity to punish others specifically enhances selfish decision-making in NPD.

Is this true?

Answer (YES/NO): NO